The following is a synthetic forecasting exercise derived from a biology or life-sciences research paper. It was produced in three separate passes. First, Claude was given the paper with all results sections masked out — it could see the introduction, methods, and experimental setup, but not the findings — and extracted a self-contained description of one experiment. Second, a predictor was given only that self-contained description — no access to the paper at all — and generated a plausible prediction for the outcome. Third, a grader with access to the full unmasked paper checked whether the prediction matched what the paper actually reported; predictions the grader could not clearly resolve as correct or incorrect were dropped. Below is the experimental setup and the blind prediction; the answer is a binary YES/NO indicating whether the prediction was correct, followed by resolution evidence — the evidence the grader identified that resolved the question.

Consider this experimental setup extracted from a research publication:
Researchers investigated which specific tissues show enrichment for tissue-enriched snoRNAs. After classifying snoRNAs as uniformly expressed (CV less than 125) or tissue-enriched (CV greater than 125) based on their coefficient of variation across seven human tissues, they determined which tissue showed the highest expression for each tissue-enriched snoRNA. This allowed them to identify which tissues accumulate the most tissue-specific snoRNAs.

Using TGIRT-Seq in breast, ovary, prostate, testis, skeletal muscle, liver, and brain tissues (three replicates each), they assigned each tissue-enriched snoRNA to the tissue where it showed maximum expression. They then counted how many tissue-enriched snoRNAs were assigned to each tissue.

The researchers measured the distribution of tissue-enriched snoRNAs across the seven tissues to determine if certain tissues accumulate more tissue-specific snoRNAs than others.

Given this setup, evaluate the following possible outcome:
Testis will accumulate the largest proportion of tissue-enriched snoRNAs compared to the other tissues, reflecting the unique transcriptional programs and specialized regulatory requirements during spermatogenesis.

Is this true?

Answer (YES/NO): NO